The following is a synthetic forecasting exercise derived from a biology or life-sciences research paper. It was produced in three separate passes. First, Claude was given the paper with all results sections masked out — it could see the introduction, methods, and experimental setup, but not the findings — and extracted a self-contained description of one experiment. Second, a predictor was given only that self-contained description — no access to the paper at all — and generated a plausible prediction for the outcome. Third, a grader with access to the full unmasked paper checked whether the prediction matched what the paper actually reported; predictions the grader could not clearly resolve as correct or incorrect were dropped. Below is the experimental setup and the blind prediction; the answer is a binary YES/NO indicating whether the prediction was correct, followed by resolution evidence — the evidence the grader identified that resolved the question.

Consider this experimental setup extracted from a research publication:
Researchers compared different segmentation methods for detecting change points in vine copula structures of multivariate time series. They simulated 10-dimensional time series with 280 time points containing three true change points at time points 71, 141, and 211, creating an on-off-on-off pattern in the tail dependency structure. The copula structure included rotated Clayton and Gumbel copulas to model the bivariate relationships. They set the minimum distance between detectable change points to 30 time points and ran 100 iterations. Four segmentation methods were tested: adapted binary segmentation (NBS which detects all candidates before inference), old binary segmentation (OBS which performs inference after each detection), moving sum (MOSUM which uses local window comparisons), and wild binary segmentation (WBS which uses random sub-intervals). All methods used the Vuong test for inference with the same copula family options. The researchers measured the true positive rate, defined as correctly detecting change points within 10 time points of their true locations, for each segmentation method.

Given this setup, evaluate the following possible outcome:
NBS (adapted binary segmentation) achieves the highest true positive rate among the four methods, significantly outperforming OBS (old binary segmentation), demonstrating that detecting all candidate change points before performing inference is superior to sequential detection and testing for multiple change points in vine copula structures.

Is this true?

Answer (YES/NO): NO